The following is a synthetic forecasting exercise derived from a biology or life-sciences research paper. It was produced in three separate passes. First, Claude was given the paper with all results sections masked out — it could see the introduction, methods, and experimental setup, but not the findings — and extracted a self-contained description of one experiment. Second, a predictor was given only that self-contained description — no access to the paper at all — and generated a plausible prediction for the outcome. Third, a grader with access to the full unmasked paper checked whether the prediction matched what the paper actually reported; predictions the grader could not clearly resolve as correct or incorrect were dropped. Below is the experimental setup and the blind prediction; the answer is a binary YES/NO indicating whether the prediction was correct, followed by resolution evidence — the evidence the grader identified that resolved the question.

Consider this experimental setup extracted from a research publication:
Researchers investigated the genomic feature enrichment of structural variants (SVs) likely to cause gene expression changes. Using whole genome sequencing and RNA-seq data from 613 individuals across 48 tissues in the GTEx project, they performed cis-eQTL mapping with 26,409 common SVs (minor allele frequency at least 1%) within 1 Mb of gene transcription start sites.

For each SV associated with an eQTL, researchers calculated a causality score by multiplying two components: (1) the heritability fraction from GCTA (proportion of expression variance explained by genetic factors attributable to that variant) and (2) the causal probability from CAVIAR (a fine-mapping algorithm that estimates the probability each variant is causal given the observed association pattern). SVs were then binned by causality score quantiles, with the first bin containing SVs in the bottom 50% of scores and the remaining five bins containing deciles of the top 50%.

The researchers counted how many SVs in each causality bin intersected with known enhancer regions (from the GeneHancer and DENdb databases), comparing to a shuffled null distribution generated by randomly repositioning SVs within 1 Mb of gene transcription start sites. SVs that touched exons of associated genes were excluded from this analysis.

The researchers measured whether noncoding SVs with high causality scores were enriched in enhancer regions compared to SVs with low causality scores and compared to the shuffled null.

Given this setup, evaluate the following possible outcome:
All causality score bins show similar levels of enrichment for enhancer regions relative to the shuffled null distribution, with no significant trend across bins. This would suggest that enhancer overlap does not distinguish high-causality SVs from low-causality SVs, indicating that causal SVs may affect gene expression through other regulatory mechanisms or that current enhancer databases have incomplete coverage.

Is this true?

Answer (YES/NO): YES